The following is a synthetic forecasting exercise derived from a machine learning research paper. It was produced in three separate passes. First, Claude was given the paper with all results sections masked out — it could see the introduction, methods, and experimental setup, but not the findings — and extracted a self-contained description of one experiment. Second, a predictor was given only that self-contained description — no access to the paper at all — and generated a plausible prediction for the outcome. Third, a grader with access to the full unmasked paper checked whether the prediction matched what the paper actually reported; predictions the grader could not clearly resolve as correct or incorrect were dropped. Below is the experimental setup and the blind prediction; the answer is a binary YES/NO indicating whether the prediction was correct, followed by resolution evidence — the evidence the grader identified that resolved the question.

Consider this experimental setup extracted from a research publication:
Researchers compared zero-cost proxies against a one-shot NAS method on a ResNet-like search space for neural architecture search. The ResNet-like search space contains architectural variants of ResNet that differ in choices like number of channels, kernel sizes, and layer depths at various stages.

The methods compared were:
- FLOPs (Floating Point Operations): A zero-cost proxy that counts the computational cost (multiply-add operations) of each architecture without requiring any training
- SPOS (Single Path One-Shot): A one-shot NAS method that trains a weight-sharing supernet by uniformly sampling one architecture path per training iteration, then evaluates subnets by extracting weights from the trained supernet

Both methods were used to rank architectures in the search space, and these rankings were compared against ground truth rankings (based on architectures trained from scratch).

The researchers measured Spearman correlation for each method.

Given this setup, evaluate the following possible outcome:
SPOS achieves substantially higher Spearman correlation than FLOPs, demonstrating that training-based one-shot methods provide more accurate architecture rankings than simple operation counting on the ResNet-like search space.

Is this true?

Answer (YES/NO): NO